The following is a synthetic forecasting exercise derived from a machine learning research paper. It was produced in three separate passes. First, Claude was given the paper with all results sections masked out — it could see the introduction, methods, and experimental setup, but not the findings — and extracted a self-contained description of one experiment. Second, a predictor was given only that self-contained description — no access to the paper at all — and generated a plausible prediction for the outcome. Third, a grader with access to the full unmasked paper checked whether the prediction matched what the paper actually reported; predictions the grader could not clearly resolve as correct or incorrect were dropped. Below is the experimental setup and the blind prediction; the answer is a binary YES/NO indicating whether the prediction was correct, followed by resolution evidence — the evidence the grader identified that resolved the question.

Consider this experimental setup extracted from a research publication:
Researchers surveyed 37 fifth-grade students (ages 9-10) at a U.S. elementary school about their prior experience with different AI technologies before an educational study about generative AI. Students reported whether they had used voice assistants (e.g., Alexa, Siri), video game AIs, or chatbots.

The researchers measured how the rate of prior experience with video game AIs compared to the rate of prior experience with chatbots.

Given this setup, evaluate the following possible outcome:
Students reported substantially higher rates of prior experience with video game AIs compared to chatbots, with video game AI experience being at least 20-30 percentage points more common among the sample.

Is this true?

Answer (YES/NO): YES